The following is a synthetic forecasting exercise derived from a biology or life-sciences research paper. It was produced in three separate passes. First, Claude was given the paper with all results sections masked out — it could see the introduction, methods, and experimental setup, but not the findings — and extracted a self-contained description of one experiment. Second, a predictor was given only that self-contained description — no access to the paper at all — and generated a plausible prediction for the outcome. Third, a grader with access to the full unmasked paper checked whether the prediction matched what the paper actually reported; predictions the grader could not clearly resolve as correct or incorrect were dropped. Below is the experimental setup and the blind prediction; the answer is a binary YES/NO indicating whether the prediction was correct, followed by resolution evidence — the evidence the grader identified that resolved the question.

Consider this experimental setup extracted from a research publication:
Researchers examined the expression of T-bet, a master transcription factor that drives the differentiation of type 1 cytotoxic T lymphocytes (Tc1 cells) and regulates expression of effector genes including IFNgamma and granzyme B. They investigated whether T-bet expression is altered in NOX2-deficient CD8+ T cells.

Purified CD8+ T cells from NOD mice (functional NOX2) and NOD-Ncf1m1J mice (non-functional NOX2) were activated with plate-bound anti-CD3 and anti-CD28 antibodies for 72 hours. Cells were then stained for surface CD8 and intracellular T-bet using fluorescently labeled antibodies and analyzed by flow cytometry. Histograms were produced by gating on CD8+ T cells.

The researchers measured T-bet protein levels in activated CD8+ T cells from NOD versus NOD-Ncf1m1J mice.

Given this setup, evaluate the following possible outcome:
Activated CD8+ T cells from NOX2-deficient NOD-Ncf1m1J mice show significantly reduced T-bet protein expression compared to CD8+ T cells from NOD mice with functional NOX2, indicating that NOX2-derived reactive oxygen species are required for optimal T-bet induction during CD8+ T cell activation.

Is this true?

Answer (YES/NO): YES